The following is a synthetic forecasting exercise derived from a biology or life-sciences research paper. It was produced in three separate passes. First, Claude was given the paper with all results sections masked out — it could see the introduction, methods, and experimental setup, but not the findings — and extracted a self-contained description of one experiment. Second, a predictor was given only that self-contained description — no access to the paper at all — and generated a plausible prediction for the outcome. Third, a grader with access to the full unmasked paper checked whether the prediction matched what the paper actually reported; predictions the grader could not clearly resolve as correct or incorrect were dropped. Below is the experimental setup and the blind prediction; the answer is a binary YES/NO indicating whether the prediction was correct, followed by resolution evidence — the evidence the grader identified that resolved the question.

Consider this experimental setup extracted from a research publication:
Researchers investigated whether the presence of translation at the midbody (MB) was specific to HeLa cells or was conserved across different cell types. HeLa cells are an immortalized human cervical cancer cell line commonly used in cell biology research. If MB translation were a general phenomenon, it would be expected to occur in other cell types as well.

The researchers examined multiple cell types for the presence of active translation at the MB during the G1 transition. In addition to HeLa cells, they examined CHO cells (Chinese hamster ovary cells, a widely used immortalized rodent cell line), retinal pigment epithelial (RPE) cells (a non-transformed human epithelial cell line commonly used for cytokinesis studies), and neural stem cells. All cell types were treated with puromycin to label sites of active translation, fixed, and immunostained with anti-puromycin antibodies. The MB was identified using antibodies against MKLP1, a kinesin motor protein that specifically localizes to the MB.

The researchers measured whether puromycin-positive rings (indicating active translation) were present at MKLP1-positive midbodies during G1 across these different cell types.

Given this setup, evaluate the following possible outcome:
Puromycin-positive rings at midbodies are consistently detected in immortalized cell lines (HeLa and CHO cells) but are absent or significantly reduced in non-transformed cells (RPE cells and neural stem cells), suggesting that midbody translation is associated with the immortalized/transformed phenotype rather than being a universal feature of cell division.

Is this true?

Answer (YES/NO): NO